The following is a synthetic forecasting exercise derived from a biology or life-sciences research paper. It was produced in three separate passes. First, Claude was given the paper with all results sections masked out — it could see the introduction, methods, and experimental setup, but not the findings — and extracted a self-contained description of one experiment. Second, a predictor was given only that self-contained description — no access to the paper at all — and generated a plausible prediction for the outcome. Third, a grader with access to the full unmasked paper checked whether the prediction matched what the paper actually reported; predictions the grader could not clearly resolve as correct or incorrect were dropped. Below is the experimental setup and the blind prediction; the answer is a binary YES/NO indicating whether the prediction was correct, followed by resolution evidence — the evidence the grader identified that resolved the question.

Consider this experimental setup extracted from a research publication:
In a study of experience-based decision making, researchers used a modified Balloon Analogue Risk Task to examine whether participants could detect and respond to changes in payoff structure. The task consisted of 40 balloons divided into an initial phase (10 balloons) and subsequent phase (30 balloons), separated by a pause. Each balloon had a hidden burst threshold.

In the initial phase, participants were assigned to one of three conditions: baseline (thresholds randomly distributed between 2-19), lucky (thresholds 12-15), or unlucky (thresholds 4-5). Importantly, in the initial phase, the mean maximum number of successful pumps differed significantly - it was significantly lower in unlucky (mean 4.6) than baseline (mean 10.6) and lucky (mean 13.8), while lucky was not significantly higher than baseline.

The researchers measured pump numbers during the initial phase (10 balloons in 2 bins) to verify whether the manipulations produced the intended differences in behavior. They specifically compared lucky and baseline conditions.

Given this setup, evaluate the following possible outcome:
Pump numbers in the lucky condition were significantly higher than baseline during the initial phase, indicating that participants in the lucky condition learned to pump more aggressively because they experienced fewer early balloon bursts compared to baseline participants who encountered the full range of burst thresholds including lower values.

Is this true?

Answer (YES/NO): NO